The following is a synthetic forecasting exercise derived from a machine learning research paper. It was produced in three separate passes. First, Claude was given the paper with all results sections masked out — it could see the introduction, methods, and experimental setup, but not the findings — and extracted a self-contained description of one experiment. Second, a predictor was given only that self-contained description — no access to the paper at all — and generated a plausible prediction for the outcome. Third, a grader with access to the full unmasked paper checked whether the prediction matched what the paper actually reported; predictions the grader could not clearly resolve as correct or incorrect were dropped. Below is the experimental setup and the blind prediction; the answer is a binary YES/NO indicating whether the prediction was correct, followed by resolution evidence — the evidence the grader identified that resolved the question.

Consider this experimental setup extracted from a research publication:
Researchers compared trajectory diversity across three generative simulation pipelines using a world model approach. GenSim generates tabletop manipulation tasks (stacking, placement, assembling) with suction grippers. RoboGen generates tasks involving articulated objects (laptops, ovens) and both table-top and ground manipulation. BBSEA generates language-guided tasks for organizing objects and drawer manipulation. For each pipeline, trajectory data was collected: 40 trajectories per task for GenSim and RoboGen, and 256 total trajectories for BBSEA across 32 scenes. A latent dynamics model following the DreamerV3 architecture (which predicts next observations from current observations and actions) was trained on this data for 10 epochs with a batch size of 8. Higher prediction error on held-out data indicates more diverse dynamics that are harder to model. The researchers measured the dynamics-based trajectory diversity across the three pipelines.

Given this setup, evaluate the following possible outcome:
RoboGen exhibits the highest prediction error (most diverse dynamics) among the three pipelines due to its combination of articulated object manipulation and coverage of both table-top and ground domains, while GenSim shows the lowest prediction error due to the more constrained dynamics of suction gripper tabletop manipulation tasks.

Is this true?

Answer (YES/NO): NO